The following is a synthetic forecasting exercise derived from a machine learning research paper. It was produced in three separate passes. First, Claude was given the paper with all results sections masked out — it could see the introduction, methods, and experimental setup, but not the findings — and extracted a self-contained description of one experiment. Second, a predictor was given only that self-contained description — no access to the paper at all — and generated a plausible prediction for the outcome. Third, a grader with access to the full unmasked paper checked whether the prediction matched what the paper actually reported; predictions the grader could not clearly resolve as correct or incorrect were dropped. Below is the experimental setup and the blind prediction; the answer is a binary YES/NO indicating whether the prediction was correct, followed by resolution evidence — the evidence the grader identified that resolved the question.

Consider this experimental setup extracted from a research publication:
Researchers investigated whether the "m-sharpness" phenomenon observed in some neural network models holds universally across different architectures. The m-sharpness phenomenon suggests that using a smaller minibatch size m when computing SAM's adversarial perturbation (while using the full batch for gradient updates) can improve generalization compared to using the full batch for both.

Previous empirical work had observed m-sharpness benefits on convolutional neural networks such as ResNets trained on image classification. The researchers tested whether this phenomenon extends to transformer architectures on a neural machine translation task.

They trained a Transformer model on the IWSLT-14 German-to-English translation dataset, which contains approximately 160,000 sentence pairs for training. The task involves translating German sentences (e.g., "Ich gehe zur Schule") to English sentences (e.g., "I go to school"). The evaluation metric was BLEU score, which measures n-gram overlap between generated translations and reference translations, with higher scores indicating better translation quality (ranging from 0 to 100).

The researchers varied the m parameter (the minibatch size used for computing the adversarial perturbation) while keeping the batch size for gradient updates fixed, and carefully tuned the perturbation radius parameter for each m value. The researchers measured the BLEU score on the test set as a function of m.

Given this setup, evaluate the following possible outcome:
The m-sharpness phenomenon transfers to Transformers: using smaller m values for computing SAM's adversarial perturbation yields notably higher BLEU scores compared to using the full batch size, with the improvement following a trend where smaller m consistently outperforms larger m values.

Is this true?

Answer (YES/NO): NO